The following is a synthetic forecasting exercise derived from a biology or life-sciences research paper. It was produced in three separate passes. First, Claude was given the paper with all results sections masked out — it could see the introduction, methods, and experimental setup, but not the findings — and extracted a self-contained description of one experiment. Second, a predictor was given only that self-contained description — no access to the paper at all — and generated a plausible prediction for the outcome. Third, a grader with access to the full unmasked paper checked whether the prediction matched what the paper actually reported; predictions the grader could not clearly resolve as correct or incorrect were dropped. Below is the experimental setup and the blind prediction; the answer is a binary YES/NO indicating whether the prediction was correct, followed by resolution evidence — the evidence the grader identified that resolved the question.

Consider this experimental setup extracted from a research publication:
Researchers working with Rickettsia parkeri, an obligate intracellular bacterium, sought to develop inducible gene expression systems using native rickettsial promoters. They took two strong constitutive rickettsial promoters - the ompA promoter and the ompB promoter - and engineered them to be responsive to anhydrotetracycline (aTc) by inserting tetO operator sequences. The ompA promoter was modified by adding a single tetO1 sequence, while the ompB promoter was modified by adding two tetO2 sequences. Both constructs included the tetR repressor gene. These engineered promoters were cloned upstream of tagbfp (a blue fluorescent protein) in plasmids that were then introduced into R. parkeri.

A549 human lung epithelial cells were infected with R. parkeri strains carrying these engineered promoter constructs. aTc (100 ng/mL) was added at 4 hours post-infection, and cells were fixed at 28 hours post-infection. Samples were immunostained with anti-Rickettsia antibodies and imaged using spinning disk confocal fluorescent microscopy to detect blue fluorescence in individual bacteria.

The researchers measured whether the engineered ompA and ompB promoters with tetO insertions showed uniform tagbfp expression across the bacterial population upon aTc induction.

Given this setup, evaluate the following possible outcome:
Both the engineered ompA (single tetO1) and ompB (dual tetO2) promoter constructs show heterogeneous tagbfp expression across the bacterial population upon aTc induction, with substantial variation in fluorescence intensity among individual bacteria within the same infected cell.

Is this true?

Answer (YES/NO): YES